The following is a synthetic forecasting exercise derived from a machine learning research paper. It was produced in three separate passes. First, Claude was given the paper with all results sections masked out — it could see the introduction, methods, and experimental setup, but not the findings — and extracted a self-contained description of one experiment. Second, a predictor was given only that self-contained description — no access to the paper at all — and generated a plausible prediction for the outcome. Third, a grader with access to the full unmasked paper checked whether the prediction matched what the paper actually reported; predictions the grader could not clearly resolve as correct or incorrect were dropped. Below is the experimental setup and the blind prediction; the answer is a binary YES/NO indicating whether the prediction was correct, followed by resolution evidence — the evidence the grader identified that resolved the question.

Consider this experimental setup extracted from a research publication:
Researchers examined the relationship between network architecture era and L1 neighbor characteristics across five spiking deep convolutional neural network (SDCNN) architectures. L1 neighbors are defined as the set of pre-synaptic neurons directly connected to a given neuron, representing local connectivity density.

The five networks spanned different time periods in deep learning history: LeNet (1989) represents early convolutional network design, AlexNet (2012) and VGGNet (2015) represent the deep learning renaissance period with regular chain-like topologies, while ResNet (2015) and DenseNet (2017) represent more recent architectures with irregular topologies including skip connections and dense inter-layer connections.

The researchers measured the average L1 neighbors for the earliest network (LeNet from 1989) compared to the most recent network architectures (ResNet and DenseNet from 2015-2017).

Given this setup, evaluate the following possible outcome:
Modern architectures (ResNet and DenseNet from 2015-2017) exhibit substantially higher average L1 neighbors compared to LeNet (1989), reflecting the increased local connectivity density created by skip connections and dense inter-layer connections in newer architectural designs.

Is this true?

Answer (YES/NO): YES